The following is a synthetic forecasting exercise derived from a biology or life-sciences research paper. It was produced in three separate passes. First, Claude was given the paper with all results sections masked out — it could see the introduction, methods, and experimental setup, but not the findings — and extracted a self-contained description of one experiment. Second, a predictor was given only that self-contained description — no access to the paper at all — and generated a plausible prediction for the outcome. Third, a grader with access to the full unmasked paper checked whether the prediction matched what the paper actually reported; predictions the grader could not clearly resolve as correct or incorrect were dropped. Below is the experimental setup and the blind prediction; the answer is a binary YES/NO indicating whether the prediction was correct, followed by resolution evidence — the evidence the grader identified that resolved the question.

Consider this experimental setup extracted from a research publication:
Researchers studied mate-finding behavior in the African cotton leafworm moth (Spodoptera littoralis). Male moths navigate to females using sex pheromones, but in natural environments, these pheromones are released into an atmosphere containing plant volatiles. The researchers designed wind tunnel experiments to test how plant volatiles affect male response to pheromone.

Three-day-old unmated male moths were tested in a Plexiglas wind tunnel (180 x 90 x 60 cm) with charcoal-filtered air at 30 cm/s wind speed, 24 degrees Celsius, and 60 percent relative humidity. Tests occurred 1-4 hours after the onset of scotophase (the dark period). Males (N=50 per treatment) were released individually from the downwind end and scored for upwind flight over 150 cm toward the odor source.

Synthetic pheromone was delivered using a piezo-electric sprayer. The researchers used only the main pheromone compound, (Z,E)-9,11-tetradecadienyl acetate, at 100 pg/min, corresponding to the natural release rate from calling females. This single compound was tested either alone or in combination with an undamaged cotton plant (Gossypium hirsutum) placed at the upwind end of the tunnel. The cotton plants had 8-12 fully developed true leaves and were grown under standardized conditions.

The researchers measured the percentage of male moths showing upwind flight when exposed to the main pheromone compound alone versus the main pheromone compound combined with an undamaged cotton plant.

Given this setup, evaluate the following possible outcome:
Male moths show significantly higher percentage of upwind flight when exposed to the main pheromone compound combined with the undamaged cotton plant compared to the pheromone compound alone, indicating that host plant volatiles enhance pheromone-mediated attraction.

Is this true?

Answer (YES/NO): NO